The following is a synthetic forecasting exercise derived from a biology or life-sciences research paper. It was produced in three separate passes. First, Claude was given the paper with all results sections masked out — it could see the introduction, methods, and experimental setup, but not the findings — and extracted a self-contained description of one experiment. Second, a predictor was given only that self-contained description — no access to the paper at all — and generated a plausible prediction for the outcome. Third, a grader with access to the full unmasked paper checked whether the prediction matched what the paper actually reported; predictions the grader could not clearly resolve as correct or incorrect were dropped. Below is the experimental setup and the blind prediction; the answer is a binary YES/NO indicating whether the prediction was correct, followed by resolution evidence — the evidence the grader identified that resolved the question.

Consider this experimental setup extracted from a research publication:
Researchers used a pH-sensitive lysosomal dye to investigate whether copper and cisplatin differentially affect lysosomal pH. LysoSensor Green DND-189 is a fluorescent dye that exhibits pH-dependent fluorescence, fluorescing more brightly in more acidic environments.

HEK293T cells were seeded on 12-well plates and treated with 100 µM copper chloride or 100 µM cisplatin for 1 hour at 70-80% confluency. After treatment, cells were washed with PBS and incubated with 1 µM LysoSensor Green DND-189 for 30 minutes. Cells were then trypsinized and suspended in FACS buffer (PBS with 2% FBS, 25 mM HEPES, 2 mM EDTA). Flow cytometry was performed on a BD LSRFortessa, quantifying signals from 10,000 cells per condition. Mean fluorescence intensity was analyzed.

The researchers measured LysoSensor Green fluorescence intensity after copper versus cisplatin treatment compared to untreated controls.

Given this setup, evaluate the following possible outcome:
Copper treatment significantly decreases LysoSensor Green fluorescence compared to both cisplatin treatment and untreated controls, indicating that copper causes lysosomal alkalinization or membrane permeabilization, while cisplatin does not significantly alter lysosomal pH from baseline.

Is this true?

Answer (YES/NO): NO